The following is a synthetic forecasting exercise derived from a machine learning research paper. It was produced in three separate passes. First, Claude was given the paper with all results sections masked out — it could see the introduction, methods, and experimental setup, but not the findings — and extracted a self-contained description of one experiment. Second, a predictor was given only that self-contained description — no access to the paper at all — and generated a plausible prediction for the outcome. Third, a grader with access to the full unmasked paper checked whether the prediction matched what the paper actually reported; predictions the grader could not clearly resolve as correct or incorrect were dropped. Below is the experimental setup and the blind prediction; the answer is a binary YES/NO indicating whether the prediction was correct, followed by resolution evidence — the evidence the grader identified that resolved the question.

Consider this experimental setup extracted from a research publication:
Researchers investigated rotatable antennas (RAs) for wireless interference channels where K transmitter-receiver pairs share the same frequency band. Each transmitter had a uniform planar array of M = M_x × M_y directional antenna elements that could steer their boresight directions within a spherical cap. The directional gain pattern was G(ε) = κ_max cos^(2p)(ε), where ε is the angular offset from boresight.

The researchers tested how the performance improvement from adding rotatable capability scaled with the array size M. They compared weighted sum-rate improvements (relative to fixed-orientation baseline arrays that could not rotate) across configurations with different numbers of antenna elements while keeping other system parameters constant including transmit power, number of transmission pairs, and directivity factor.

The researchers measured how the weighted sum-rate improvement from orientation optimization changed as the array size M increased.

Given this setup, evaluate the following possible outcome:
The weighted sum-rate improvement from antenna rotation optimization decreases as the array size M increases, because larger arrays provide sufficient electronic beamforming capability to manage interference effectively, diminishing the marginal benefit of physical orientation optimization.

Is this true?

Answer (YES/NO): NO